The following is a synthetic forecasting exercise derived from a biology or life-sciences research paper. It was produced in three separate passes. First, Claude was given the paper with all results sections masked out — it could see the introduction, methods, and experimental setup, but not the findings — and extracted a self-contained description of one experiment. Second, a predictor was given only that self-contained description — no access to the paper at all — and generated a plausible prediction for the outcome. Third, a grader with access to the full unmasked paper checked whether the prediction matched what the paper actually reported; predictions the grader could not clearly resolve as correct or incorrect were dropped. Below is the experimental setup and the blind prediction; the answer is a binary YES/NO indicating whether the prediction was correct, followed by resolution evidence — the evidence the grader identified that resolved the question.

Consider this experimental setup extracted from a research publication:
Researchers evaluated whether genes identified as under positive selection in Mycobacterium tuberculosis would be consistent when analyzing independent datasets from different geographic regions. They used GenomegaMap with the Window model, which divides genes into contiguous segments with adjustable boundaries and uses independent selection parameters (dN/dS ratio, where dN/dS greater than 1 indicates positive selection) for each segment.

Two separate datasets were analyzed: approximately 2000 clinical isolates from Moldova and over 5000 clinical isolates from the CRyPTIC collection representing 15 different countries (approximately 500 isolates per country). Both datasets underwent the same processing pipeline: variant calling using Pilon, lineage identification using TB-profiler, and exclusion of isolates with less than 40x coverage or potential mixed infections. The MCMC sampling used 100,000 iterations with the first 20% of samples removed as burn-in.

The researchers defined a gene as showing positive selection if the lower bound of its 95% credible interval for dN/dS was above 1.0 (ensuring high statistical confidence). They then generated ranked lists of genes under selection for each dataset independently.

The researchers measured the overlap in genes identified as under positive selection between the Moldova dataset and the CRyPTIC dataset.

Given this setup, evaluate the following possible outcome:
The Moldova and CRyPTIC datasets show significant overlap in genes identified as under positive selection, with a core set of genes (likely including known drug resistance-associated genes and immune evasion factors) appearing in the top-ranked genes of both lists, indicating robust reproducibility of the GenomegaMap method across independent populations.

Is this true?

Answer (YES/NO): NO